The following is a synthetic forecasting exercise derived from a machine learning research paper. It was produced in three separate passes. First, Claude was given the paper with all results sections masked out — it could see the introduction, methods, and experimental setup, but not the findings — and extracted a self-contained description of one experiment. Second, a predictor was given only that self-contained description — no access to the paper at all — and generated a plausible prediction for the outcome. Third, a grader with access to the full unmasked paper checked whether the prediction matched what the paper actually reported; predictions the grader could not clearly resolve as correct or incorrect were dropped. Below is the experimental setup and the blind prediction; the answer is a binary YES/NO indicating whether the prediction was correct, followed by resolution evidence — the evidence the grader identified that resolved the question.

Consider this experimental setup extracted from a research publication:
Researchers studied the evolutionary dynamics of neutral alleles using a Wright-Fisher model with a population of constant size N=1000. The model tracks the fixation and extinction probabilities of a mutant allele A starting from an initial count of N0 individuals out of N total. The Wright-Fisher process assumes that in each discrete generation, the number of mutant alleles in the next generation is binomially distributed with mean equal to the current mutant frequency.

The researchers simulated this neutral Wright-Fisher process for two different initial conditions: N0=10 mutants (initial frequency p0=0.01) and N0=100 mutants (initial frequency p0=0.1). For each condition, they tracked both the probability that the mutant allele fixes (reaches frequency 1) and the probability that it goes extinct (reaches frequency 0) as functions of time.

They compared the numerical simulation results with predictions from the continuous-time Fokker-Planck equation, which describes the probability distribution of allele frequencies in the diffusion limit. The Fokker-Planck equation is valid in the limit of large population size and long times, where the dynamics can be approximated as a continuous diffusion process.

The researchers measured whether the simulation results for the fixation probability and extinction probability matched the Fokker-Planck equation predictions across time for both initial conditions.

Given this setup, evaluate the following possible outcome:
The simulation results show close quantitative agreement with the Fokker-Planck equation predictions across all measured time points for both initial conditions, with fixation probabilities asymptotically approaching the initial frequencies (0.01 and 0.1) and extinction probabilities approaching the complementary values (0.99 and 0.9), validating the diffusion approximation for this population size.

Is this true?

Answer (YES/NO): NO